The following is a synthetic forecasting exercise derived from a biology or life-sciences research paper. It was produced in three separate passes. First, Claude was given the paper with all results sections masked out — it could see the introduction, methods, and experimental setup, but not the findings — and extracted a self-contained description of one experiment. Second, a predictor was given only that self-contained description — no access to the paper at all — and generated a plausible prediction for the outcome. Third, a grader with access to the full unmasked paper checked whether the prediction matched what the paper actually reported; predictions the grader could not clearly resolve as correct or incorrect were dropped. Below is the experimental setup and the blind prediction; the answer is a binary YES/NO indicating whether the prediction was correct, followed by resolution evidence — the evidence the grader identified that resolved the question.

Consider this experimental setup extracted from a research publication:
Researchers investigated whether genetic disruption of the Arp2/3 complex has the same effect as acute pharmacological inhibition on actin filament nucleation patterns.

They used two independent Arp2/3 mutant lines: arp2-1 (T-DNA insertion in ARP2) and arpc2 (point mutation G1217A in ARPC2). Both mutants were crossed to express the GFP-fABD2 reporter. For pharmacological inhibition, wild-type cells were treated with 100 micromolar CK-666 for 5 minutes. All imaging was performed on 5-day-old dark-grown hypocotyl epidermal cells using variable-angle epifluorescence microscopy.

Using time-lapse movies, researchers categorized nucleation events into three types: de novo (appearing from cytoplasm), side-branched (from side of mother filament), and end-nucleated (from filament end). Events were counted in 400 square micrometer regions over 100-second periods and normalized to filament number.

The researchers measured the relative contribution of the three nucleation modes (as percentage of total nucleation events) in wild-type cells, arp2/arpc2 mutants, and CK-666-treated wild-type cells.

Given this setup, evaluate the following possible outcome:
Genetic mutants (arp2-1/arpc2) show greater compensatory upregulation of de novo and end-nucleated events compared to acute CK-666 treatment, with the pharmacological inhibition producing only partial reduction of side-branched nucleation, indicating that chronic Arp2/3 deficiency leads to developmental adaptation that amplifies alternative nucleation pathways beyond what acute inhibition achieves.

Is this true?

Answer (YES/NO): NO